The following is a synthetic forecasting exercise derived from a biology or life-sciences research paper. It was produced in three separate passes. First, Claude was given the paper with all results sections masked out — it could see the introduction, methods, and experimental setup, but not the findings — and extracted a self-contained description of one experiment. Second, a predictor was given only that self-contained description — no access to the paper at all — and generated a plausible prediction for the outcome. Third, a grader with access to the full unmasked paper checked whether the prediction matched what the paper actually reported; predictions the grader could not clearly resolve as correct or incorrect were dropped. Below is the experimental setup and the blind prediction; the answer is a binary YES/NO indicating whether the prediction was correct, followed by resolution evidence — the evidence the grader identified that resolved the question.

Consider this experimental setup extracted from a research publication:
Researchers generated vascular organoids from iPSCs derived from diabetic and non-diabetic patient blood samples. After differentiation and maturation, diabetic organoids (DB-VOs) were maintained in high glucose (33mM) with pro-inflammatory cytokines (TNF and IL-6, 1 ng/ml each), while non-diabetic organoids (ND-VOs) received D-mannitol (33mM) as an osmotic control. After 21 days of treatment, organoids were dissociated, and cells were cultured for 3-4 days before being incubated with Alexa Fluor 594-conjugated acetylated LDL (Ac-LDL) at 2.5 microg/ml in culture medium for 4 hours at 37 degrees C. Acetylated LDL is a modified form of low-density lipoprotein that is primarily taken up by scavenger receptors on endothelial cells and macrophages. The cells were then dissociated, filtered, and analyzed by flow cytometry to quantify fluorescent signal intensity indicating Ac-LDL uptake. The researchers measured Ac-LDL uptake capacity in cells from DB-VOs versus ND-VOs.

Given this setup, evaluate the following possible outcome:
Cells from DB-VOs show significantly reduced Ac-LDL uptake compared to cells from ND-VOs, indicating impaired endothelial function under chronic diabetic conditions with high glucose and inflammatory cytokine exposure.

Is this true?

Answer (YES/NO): NO